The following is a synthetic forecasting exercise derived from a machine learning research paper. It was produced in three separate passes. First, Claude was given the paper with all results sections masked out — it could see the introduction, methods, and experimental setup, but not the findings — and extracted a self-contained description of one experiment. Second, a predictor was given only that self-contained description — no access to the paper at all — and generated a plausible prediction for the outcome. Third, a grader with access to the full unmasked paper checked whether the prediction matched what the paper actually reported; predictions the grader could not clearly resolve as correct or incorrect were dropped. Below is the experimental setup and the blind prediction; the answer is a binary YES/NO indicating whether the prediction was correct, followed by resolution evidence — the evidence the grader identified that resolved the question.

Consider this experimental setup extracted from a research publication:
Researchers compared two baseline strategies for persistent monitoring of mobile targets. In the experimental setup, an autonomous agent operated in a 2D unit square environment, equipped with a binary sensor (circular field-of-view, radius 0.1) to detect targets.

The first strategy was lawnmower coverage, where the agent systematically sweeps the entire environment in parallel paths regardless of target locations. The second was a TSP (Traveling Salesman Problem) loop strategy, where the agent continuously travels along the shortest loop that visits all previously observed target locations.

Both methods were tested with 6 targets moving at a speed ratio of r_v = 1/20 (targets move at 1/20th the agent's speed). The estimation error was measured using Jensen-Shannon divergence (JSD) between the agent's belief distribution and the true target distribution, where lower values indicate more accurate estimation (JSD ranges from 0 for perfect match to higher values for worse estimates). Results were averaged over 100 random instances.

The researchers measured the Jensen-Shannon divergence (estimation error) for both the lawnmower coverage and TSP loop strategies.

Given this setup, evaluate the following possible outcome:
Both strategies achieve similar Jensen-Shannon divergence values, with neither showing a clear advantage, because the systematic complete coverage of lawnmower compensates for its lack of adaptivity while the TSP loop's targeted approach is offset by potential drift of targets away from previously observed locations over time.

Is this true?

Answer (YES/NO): NO